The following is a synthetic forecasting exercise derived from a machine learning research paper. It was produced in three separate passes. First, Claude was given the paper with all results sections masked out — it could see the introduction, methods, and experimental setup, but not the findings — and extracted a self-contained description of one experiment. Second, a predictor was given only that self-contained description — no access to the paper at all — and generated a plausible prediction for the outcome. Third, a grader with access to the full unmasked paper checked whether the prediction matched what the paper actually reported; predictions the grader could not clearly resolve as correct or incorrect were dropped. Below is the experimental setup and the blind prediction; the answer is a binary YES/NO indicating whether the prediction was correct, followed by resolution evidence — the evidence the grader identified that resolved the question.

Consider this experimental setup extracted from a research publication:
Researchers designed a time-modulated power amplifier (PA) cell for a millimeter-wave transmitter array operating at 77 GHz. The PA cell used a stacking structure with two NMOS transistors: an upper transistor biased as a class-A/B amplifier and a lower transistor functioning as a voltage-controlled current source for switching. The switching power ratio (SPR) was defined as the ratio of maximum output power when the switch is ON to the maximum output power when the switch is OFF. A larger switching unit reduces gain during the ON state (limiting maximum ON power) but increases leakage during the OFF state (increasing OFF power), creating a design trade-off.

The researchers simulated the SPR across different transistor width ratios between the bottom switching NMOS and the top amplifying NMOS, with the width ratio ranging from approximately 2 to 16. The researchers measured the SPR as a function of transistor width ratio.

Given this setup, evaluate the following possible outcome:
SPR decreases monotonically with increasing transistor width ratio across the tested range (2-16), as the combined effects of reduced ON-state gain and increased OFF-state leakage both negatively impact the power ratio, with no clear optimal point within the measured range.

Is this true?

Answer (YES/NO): NO